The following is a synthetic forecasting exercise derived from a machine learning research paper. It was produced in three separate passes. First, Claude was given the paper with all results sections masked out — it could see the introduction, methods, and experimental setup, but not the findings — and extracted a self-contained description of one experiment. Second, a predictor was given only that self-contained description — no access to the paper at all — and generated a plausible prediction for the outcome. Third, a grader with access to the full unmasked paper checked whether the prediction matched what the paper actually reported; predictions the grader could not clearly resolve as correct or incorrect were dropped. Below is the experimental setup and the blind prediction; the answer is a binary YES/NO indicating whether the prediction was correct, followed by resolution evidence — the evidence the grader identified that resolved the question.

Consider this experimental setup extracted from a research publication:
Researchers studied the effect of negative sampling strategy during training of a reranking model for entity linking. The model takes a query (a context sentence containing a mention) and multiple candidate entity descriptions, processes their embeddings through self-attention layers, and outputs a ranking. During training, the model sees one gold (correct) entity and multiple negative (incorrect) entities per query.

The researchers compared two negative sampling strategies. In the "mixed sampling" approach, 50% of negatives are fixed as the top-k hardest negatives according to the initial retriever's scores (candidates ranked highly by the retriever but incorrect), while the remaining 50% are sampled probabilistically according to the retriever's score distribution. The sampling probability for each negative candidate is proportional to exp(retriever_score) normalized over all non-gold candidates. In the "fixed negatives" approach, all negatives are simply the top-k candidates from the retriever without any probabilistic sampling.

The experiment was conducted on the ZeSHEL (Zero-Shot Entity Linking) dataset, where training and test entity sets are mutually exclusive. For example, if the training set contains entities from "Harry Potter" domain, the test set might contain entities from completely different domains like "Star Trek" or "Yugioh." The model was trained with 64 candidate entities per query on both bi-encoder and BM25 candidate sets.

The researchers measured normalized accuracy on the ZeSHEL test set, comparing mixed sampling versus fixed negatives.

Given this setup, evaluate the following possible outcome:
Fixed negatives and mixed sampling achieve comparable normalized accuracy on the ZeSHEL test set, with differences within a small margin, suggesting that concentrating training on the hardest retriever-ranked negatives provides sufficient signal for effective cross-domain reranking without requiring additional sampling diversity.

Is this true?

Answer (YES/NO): YES